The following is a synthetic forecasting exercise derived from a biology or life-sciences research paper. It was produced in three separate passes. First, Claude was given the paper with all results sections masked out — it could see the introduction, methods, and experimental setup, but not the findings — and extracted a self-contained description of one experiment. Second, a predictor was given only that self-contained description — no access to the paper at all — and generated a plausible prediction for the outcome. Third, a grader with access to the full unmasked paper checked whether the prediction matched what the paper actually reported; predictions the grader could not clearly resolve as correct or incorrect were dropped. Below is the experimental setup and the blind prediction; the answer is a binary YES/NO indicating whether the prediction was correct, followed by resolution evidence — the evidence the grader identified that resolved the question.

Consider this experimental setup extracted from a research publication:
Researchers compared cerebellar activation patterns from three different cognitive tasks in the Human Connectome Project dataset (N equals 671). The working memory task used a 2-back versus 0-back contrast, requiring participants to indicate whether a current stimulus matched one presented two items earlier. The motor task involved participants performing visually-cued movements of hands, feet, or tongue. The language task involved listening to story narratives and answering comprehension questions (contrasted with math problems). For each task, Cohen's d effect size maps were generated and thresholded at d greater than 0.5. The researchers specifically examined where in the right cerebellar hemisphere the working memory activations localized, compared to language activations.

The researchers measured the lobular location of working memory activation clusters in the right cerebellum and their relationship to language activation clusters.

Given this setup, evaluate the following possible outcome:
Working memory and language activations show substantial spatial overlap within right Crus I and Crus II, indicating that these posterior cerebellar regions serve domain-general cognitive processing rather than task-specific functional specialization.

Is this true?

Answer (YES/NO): NO